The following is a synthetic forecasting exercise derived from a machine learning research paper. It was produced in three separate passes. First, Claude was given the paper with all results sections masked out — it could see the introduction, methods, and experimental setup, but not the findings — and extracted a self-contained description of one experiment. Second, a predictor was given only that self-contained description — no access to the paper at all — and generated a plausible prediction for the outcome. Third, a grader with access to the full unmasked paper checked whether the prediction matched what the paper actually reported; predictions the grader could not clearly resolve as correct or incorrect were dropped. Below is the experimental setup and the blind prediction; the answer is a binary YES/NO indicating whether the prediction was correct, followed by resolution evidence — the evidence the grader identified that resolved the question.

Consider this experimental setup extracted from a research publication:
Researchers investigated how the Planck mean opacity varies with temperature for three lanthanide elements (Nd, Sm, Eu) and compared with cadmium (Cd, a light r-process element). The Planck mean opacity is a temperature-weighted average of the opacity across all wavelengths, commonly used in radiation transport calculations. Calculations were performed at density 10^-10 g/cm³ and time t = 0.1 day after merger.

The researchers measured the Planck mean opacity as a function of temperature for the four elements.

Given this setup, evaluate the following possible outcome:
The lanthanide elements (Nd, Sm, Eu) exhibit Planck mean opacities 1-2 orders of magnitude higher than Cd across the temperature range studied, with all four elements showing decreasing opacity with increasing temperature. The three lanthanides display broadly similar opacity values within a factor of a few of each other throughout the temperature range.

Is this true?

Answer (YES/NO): NO